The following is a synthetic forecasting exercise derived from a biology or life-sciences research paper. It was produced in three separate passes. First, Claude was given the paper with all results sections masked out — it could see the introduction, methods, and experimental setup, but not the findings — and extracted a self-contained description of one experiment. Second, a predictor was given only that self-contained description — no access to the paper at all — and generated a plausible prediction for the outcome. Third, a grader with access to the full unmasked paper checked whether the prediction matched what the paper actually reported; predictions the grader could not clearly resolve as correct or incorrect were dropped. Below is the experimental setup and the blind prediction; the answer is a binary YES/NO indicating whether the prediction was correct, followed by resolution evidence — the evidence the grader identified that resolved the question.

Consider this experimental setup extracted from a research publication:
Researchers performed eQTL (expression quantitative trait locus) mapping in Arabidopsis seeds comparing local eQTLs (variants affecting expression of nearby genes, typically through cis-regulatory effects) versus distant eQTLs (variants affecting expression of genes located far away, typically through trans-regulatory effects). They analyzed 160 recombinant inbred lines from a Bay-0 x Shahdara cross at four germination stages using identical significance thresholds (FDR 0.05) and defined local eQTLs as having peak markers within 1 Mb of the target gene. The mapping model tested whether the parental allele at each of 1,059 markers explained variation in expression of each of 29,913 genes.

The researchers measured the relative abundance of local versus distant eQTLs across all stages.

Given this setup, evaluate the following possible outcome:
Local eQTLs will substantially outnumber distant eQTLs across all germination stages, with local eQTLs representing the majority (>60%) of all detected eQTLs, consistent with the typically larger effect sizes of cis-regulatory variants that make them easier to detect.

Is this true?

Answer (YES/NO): YES